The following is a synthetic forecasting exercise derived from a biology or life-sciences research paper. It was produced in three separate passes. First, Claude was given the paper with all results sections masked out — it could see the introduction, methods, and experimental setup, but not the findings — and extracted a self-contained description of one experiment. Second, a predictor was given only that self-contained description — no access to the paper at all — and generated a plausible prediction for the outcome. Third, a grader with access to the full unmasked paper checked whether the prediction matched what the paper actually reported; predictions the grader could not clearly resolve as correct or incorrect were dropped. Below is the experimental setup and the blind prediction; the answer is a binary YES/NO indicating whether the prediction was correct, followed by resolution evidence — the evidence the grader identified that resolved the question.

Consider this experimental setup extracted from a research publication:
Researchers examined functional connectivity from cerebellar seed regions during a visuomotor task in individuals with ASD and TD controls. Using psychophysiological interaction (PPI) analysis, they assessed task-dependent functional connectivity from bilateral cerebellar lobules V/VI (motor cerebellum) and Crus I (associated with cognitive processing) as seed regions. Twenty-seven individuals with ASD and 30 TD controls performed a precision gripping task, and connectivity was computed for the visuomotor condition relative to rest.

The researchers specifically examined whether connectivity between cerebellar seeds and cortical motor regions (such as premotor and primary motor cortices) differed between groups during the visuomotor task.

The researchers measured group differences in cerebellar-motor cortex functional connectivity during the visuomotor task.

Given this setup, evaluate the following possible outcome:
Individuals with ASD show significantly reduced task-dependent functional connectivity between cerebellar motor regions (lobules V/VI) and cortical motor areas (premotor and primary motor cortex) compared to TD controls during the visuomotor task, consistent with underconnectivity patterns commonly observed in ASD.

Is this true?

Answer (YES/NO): NO